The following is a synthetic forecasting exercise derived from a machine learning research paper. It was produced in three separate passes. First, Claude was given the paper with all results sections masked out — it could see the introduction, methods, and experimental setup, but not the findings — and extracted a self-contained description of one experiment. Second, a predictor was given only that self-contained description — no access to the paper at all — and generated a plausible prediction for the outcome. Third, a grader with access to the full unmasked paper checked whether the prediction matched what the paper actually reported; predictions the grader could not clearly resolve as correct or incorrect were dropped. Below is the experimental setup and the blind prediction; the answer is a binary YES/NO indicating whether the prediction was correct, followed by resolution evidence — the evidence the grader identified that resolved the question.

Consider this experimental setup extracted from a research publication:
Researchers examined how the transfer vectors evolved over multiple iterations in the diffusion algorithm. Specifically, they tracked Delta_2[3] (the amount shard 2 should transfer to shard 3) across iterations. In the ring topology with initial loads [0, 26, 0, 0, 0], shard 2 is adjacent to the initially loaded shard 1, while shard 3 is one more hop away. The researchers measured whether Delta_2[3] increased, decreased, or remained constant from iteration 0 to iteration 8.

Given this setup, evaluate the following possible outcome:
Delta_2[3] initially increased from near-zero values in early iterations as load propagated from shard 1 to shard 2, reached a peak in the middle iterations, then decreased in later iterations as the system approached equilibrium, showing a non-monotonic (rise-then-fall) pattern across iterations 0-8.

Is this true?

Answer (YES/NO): NO